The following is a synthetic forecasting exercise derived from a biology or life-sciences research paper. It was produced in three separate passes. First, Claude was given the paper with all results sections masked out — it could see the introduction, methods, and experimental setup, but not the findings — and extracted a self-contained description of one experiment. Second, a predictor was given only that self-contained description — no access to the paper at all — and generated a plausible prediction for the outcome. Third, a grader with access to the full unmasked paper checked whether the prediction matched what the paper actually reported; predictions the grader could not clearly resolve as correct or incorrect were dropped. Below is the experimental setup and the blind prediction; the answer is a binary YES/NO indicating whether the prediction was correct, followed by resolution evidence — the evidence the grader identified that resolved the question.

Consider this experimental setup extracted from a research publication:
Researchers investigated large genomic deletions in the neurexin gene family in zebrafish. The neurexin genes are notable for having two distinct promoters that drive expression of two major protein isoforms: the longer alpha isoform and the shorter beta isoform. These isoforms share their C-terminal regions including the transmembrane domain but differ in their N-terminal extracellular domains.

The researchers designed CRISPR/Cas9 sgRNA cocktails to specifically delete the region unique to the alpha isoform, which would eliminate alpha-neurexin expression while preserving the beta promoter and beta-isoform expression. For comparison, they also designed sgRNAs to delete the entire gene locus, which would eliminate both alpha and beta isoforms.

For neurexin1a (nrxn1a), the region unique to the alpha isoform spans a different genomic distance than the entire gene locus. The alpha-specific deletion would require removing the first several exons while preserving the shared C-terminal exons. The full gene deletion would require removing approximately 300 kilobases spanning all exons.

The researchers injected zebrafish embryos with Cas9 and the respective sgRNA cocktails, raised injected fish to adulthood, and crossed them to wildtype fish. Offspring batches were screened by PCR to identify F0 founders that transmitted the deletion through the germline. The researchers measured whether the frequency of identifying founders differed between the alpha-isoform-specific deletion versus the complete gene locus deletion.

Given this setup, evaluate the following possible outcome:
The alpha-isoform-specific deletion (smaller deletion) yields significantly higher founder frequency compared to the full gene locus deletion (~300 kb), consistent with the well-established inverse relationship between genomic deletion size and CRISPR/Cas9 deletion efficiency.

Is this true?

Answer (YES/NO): NO